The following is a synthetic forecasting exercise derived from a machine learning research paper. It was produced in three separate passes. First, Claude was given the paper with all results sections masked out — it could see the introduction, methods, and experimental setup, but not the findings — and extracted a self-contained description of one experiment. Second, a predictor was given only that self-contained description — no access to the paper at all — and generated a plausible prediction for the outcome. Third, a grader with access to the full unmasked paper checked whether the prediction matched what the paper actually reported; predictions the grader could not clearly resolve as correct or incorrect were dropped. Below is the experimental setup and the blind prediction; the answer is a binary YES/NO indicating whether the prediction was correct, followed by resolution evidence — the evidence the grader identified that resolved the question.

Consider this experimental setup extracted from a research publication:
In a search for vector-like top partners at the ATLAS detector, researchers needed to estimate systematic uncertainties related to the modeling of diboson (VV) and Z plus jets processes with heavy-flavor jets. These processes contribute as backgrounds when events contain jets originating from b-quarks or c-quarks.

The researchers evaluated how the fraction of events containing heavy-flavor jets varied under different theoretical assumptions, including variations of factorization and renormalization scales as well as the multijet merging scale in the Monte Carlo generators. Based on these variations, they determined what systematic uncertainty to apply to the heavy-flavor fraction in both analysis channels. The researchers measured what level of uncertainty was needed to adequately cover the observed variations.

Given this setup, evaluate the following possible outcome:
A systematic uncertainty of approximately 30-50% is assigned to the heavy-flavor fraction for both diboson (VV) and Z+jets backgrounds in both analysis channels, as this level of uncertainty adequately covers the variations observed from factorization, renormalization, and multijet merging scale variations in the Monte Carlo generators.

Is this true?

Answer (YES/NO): NO